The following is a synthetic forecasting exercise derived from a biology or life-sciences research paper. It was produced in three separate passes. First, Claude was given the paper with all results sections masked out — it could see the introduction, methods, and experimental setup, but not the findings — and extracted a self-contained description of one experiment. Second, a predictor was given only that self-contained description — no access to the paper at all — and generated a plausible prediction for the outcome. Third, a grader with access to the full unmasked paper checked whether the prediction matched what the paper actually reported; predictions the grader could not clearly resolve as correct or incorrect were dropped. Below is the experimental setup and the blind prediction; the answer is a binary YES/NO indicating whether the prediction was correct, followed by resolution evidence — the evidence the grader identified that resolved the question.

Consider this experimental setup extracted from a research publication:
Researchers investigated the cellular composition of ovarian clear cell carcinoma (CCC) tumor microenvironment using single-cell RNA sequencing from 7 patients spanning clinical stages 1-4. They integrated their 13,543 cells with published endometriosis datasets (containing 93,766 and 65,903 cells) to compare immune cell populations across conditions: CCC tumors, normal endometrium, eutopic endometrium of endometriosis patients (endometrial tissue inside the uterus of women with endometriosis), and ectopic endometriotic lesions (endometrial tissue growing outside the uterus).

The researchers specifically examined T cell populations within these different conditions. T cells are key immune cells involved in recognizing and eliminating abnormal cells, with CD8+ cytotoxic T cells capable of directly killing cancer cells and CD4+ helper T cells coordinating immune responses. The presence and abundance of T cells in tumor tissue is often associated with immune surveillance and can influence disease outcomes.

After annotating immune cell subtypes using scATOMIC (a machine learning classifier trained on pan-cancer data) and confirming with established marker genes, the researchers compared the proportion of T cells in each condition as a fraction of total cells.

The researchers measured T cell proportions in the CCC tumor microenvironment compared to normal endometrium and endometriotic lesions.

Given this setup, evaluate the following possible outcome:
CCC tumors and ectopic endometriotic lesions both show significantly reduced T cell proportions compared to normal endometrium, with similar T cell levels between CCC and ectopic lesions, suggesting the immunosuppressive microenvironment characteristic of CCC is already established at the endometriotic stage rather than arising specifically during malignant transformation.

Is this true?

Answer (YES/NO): NO